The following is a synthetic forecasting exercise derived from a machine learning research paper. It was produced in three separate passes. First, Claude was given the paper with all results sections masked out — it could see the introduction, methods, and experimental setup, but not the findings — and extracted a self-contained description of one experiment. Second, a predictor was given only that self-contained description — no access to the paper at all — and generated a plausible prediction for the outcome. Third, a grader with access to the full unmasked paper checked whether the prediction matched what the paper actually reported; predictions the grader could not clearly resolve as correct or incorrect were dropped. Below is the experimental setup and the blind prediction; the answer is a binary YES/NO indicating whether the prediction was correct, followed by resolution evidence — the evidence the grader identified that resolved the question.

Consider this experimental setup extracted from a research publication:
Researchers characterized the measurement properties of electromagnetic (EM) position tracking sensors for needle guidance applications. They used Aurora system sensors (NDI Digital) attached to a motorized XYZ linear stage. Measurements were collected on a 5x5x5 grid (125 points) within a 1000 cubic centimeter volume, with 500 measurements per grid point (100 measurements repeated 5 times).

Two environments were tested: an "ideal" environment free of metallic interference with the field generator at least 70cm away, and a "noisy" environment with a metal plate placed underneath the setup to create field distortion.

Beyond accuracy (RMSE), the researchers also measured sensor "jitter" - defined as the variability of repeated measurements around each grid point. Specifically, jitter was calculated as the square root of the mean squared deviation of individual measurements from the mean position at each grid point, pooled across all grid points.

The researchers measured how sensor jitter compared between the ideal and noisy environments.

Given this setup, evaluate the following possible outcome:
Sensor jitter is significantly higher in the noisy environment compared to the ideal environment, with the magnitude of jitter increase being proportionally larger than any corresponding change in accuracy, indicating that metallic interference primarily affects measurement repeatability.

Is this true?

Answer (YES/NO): NO